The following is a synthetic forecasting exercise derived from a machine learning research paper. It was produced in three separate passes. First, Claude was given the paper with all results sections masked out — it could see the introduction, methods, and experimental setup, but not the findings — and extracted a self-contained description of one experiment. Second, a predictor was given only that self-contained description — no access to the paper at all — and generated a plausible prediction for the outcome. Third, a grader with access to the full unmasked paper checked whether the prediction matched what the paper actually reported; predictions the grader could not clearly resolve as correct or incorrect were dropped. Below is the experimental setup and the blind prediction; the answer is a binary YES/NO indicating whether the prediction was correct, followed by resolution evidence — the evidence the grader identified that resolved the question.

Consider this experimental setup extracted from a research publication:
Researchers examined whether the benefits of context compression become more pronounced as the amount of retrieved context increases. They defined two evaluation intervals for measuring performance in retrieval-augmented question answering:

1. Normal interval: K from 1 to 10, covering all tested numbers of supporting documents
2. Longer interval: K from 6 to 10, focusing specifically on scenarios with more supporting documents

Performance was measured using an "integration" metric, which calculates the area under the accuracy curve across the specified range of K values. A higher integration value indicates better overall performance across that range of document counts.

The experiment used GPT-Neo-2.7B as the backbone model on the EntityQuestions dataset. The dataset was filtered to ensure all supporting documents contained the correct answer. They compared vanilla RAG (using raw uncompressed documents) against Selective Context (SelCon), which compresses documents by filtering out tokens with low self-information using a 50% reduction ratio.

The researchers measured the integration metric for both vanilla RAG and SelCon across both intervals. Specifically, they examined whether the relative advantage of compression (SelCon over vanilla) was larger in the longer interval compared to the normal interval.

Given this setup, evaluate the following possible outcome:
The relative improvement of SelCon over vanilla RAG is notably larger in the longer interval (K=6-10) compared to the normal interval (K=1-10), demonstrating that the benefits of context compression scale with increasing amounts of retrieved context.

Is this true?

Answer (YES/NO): NO